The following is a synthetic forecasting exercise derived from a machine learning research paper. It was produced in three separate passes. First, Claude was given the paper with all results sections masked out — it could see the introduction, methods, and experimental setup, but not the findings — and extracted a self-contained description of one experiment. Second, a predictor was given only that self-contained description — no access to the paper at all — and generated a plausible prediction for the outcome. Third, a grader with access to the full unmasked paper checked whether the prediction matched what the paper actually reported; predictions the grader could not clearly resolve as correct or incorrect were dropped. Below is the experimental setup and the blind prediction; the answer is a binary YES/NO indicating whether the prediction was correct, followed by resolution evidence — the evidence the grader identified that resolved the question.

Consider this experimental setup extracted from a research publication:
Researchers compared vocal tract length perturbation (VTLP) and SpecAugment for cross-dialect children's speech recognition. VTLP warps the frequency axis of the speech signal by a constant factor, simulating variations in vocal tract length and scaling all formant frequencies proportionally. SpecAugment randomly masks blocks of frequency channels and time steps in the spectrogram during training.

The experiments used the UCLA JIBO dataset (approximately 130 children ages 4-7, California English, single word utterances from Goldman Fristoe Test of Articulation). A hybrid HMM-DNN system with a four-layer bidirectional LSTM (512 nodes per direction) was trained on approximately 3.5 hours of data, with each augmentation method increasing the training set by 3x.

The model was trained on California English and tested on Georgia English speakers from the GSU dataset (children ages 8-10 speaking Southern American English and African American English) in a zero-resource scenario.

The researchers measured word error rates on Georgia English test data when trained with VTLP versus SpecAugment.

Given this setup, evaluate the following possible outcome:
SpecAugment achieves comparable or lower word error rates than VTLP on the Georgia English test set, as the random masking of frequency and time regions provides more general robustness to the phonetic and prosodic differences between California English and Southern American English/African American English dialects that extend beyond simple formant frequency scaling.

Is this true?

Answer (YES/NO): YES